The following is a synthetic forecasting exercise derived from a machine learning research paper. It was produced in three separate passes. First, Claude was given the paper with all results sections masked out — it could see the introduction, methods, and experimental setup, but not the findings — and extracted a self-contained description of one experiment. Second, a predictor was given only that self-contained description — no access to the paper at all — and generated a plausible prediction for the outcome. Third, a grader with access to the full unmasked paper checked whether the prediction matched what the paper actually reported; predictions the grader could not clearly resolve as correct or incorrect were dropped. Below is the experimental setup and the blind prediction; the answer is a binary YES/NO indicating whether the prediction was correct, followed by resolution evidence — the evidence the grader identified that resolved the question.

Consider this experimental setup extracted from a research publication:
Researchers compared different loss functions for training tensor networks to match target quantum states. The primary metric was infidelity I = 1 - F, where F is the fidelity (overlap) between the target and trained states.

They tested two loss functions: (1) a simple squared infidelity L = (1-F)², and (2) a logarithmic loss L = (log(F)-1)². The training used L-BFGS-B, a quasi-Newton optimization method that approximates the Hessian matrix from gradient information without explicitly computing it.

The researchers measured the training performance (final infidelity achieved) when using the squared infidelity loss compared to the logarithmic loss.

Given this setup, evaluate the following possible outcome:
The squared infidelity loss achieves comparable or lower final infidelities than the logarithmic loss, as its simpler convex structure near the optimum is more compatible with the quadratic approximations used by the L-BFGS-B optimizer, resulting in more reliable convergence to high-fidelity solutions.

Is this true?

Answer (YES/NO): NO